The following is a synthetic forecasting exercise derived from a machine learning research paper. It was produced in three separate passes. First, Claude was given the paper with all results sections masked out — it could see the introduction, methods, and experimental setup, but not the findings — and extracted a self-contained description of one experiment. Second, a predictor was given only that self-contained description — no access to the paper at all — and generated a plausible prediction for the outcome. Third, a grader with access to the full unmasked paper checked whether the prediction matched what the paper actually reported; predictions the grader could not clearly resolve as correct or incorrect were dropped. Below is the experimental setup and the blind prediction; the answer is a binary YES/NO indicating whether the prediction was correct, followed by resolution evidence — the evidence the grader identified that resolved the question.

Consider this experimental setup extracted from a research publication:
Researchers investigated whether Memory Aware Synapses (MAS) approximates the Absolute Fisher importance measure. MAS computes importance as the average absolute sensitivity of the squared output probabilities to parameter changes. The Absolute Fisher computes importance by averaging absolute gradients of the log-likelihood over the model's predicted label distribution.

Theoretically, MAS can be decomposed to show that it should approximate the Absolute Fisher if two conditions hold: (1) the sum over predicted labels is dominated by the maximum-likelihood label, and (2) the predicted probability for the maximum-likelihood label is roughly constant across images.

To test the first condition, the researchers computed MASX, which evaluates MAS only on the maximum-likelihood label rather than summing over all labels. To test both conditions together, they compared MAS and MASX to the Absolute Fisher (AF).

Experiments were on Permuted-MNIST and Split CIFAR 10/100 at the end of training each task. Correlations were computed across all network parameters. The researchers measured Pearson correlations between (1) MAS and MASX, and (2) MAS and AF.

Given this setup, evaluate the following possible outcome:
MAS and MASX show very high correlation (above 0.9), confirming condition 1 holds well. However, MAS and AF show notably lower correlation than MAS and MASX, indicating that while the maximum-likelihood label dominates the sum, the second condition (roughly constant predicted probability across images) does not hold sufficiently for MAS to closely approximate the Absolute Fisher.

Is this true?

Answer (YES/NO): NO